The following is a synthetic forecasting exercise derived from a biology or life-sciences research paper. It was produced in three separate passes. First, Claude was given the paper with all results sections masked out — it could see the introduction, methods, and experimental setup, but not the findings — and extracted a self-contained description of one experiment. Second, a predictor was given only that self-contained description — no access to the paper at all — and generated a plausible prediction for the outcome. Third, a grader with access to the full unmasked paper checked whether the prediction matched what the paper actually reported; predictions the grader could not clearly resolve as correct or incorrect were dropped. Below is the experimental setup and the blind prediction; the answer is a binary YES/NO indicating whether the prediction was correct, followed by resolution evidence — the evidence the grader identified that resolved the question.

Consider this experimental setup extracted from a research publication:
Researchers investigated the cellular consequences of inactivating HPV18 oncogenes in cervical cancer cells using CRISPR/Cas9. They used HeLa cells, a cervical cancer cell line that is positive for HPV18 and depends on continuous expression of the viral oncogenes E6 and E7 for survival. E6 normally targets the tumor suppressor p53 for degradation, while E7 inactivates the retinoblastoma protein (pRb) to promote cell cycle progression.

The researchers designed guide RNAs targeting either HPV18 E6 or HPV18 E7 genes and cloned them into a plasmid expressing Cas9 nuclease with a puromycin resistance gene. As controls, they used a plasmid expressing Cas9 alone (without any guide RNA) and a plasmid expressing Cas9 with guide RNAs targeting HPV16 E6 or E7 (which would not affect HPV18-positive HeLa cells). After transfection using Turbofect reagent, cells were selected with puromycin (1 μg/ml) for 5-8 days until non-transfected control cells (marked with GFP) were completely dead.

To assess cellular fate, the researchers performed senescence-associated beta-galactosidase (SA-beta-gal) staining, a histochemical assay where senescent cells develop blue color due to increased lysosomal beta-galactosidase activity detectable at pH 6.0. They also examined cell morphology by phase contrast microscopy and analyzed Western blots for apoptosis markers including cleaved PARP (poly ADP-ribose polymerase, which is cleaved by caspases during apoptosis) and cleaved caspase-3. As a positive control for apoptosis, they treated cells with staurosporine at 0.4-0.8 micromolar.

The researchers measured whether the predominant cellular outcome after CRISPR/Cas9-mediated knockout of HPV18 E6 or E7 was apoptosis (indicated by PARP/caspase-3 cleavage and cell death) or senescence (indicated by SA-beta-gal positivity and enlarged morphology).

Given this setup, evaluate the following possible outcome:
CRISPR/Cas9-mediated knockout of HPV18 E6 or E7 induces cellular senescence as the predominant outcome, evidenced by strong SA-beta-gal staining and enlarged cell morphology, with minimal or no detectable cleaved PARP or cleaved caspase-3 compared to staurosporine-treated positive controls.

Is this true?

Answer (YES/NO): YES